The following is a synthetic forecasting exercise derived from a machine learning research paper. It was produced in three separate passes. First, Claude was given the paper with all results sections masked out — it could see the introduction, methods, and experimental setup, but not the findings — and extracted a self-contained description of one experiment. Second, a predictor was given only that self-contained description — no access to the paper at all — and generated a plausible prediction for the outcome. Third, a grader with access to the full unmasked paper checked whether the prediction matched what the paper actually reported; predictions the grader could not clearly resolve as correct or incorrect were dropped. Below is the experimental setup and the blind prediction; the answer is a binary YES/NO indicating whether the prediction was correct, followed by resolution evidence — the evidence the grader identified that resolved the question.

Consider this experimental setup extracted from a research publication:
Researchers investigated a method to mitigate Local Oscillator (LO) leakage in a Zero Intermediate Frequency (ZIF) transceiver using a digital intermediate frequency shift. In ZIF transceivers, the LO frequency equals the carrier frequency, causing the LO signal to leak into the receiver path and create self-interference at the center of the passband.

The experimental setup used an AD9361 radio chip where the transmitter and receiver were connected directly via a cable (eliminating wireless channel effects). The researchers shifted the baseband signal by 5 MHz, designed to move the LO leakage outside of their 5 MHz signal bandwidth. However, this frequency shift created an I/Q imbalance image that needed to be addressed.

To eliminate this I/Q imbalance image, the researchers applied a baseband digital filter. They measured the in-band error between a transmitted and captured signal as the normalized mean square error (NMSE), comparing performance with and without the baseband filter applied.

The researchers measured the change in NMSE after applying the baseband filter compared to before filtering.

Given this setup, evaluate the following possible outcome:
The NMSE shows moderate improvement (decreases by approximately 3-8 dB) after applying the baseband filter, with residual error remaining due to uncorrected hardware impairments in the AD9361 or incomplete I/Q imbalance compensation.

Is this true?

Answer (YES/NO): NO